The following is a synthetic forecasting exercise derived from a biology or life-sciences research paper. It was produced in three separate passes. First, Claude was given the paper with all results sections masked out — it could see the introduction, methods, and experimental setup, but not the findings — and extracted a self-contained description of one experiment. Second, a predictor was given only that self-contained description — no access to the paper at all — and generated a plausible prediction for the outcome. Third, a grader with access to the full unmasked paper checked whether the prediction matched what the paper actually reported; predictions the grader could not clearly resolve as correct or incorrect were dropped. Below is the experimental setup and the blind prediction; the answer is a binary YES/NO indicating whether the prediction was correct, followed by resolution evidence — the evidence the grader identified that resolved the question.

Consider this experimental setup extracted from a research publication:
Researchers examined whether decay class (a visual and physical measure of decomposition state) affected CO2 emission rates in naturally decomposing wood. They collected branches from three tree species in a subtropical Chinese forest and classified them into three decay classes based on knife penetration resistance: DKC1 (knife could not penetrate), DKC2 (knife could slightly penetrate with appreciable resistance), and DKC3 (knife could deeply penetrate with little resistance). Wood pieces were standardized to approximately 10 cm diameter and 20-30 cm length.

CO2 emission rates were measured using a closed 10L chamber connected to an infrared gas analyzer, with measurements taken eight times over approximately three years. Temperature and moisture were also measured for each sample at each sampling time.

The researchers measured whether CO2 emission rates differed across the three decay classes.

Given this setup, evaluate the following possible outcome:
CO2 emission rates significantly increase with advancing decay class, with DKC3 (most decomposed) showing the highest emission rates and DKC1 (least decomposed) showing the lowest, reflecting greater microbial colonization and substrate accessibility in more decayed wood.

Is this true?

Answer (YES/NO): NO